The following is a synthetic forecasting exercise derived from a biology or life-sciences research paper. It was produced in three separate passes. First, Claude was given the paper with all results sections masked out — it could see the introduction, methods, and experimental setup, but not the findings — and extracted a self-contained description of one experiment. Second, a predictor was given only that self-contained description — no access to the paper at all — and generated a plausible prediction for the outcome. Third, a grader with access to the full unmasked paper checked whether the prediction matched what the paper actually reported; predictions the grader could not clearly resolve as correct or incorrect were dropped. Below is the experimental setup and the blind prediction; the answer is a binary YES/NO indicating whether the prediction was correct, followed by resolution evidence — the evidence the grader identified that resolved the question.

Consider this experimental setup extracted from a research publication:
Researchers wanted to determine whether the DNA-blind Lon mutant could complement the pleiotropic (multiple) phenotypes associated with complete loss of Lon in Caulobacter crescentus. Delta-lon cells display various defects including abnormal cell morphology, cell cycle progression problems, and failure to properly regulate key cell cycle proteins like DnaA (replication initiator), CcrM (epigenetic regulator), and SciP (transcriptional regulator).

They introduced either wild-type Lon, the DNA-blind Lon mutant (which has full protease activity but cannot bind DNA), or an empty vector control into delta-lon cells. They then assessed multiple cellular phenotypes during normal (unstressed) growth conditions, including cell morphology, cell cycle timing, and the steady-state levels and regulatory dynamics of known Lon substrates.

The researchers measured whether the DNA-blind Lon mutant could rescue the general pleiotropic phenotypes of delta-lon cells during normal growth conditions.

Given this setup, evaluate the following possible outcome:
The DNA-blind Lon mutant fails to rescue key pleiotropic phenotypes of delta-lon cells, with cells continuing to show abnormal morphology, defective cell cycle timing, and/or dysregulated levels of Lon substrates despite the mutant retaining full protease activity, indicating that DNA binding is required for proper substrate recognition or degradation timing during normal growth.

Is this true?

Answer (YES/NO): NO